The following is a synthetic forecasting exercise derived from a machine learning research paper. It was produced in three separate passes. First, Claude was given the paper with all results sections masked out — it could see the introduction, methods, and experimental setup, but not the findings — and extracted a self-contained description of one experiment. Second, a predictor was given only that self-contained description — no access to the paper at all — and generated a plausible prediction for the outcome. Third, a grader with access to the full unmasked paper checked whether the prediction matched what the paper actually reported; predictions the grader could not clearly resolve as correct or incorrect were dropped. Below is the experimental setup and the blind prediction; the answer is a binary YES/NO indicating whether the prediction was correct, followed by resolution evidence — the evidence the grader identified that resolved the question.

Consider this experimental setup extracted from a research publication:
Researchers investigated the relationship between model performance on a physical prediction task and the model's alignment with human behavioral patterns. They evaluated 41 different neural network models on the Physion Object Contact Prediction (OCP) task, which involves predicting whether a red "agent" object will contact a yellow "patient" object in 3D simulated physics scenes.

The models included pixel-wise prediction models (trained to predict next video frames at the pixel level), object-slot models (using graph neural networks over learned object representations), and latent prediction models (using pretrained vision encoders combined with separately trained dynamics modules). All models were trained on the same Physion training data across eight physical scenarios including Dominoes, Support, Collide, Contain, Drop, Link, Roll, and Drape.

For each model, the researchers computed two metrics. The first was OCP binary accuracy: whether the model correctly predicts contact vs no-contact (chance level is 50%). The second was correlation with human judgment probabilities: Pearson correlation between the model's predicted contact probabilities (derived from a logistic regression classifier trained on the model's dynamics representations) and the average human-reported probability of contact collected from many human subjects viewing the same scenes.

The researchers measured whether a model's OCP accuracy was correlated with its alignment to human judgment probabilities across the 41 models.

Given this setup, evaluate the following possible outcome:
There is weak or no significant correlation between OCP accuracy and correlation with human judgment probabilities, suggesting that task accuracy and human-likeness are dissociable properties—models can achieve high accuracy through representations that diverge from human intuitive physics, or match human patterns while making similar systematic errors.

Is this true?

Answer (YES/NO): NO